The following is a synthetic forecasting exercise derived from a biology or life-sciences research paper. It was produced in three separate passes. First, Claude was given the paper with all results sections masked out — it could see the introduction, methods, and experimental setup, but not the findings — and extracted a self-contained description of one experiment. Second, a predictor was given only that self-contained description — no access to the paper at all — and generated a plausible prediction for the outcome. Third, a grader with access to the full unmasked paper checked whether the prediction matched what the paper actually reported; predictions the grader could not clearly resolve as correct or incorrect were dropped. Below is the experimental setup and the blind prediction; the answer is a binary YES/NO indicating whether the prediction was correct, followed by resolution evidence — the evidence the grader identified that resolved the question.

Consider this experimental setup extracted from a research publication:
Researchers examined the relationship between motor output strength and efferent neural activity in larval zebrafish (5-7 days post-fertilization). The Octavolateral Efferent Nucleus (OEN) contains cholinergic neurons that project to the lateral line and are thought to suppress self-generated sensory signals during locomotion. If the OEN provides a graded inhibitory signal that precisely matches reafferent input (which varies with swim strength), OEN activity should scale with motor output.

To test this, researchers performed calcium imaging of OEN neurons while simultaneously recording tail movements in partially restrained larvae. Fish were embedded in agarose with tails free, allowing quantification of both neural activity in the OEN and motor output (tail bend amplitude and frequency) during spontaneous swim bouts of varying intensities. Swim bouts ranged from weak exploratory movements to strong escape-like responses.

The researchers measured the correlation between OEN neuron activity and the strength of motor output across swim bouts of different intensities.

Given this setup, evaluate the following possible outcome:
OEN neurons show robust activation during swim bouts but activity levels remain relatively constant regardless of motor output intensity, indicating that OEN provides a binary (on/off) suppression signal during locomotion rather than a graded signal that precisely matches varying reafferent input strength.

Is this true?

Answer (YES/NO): NO